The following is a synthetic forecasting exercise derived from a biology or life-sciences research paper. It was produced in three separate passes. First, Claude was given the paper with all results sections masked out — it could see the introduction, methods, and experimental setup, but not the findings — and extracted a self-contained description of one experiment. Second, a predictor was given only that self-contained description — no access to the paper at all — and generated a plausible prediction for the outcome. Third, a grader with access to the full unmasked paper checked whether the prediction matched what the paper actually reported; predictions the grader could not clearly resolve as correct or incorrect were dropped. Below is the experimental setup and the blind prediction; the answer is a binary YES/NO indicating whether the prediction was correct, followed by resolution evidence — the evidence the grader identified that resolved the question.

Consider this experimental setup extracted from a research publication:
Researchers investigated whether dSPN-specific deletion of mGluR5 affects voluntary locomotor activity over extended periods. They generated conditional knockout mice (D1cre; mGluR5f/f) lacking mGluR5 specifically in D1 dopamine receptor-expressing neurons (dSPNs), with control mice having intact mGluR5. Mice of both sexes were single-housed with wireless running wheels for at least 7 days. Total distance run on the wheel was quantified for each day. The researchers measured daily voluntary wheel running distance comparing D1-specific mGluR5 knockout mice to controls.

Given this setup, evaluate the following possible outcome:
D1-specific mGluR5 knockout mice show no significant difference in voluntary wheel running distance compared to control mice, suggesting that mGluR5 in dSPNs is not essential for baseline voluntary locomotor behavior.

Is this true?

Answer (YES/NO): NO